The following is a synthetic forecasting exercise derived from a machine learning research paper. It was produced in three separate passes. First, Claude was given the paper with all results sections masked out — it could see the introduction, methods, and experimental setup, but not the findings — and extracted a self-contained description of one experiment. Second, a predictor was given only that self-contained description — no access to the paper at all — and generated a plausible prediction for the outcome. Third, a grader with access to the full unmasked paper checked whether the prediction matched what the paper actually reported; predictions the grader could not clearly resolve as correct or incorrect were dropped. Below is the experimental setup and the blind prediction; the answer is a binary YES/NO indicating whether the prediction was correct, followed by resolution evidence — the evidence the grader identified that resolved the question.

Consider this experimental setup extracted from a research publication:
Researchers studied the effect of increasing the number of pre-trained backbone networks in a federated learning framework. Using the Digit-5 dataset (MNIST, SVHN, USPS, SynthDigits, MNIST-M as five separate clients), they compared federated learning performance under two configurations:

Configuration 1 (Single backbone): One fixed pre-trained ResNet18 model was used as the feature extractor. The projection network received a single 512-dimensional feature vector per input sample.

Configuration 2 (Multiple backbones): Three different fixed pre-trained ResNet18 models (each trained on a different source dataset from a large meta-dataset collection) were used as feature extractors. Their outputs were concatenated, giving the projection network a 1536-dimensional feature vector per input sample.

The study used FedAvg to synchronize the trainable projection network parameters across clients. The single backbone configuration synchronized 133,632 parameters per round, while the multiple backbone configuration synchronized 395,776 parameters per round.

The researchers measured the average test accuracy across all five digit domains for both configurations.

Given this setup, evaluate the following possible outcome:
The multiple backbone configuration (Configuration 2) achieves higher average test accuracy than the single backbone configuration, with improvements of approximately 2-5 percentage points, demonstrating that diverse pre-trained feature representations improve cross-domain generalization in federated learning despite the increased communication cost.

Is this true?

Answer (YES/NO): YES